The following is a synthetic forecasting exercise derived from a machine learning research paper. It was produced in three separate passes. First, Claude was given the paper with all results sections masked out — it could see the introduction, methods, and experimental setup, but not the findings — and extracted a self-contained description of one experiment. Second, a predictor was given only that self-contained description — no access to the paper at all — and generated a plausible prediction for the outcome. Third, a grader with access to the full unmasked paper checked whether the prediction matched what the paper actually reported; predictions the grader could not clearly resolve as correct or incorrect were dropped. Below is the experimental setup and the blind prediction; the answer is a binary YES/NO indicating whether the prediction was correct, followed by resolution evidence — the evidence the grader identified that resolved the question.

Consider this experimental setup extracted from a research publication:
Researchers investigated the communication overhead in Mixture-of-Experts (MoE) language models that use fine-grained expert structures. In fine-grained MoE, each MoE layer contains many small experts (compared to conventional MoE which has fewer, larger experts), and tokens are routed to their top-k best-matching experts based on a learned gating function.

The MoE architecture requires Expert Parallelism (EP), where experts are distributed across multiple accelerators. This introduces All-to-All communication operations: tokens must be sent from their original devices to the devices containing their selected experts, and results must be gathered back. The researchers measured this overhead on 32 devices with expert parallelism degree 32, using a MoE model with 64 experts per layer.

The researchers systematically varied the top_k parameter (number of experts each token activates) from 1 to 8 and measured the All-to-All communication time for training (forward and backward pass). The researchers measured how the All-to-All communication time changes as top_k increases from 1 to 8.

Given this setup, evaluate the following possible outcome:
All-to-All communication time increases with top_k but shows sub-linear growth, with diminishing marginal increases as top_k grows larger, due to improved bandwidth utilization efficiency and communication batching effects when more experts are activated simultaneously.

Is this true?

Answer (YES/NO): NO